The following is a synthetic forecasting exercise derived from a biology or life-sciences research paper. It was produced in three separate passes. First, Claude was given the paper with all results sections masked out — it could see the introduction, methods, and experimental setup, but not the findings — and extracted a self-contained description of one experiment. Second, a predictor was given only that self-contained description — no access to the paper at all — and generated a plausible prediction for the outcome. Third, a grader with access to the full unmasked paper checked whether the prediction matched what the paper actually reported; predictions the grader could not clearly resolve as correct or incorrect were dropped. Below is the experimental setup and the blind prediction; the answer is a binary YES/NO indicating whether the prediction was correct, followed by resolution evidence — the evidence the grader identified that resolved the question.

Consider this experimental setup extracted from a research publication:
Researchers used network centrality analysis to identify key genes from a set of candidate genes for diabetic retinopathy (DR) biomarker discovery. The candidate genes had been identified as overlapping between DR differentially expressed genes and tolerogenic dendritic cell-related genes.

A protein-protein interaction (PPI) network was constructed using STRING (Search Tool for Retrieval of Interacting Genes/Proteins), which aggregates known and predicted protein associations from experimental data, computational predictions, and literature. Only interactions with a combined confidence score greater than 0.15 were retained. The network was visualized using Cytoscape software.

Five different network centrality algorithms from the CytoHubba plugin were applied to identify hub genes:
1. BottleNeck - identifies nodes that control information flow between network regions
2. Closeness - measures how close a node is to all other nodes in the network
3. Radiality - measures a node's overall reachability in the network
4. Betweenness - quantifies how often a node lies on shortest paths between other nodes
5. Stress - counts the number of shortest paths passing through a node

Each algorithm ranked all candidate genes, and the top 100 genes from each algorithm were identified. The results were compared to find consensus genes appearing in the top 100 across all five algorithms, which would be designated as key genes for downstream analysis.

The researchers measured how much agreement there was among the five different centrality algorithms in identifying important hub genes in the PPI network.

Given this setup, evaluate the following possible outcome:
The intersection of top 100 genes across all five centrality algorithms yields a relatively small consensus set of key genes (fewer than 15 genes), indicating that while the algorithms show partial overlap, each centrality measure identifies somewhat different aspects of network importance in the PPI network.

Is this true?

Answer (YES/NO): NO